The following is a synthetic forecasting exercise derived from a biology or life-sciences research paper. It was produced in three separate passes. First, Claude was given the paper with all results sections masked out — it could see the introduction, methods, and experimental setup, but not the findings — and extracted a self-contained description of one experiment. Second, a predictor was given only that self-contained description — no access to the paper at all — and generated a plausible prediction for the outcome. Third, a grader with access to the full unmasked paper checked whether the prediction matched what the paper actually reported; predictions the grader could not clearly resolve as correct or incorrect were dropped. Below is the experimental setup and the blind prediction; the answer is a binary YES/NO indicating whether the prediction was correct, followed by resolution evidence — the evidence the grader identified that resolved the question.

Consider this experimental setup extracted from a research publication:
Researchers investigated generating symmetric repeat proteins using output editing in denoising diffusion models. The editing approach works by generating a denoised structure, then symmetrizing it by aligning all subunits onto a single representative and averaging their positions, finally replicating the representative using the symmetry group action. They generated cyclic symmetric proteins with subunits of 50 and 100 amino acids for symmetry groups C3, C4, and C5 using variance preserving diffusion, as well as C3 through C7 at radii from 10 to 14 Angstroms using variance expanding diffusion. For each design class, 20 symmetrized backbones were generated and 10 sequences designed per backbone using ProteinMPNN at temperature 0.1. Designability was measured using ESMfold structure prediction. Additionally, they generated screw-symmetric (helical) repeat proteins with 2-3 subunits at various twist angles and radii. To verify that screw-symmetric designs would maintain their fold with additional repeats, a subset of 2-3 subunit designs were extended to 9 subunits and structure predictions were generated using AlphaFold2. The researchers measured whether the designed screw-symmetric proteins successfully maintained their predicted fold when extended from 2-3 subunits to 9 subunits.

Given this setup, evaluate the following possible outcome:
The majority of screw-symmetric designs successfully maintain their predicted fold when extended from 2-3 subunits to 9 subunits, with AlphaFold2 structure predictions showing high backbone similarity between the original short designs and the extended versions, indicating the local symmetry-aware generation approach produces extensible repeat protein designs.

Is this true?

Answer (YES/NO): NO